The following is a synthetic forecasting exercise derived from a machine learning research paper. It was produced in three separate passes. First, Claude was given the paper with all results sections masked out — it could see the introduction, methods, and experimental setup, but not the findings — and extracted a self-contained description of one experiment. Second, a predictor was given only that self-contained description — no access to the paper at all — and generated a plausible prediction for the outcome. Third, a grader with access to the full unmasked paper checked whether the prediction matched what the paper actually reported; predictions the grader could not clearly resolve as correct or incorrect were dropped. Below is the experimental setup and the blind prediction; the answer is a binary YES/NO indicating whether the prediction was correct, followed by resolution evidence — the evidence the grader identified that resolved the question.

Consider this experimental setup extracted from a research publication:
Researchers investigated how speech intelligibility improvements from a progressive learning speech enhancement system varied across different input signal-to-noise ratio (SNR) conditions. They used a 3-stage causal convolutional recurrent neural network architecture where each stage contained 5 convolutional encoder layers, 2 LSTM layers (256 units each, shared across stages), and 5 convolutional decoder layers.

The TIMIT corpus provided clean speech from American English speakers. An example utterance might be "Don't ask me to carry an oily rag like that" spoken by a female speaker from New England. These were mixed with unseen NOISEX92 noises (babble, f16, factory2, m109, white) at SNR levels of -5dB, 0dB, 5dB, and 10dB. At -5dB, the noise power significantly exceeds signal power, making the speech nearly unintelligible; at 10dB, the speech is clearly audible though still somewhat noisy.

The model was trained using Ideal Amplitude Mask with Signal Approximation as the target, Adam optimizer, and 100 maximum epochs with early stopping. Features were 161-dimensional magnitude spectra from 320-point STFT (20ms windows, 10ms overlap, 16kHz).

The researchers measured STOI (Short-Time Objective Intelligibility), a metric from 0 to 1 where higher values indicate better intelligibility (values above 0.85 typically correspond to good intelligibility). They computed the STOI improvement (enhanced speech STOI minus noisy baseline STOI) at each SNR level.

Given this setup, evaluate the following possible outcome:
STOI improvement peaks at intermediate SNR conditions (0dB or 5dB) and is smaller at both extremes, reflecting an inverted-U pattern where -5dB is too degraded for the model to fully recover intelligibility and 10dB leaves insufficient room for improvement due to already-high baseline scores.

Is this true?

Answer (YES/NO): NO